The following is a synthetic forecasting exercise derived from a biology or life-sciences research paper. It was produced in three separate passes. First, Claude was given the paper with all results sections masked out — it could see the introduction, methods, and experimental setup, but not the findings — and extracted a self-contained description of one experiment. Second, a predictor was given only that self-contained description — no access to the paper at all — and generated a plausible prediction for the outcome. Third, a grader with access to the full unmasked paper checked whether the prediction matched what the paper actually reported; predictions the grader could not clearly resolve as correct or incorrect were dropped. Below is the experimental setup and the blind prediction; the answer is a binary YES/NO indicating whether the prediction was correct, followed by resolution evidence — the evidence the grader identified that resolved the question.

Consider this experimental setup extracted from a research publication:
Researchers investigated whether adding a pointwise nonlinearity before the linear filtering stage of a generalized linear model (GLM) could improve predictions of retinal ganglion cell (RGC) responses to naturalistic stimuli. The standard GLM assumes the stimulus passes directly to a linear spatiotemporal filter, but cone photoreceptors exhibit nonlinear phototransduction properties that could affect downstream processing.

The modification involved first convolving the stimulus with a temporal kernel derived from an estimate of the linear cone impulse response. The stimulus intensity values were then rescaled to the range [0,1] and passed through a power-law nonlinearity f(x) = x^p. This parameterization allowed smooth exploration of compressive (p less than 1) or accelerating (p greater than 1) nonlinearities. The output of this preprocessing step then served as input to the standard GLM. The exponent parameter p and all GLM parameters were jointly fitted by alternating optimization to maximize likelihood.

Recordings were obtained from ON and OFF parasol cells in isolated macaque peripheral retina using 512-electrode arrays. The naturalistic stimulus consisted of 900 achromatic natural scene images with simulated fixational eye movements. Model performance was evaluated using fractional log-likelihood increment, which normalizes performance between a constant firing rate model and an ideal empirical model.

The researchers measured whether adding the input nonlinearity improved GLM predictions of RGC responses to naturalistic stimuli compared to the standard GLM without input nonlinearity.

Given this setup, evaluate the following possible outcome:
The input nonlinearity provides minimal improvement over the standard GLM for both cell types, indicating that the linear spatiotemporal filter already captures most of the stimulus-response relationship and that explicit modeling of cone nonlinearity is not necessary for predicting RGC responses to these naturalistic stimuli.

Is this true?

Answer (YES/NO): NO